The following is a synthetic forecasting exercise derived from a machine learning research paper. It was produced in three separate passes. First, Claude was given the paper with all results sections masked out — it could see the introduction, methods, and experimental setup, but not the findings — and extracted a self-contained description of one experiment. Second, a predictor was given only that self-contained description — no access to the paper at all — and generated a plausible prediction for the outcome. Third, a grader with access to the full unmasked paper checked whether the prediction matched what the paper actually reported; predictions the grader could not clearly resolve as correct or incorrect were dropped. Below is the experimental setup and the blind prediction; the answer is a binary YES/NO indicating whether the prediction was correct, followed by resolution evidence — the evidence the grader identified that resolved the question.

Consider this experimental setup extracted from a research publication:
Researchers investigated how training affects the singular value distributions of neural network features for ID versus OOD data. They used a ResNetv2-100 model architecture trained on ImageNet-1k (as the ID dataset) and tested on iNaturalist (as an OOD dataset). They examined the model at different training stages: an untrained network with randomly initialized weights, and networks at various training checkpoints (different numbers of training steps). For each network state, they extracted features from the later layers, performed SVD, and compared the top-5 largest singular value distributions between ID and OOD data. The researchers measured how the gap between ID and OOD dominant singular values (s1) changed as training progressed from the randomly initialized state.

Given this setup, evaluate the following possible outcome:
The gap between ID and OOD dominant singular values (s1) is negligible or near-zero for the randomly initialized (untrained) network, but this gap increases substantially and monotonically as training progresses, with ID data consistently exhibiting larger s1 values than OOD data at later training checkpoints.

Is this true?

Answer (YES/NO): NO